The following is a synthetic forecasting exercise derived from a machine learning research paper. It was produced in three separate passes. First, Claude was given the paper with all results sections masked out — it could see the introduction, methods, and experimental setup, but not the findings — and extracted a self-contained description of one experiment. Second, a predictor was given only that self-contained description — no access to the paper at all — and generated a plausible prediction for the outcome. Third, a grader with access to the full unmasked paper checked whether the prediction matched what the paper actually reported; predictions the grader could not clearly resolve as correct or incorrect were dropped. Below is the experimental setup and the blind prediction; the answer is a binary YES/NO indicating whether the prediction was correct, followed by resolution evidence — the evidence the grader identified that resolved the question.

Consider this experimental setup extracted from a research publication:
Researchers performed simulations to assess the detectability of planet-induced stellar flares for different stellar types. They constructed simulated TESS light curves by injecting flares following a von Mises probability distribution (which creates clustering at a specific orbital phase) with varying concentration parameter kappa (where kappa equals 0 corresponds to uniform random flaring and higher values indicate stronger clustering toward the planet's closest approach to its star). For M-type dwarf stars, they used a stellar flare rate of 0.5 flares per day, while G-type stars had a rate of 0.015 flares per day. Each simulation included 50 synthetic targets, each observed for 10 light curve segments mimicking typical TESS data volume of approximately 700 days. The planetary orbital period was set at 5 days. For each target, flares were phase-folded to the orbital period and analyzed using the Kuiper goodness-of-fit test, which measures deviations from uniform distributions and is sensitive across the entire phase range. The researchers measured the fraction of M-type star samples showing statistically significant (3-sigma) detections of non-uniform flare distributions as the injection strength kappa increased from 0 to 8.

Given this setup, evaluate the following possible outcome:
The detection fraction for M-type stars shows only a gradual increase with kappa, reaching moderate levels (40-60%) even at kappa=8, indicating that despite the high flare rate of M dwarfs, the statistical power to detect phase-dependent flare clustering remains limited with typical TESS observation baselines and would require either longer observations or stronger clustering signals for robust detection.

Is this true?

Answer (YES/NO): NO